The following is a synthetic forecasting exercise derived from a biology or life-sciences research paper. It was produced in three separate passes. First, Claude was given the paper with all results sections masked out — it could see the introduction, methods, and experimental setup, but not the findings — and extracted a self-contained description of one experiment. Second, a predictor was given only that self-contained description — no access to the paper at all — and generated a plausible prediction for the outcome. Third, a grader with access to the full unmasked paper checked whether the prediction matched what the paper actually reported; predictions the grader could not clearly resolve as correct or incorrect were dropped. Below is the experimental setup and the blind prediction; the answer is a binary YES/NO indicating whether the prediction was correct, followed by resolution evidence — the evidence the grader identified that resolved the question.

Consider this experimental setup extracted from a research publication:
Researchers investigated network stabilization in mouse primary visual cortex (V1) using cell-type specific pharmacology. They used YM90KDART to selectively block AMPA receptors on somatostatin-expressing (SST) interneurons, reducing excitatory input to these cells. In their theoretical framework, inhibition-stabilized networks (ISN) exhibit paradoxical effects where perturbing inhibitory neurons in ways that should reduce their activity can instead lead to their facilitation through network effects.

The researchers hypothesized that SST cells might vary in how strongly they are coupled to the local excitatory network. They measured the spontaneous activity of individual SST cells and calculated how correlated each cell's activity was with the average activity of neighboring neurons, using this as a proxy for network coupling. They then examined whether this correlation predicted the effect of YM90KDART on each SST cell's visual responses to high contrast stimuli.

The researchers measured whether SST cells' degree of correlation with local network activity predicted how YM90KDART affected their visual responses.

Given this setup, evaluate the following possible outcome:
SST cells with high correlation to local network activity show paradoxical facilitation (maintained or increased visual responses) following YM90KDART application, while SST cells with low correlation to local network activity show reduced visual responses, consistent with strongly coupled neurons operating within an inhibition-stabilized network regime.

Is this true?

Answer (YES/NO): YES